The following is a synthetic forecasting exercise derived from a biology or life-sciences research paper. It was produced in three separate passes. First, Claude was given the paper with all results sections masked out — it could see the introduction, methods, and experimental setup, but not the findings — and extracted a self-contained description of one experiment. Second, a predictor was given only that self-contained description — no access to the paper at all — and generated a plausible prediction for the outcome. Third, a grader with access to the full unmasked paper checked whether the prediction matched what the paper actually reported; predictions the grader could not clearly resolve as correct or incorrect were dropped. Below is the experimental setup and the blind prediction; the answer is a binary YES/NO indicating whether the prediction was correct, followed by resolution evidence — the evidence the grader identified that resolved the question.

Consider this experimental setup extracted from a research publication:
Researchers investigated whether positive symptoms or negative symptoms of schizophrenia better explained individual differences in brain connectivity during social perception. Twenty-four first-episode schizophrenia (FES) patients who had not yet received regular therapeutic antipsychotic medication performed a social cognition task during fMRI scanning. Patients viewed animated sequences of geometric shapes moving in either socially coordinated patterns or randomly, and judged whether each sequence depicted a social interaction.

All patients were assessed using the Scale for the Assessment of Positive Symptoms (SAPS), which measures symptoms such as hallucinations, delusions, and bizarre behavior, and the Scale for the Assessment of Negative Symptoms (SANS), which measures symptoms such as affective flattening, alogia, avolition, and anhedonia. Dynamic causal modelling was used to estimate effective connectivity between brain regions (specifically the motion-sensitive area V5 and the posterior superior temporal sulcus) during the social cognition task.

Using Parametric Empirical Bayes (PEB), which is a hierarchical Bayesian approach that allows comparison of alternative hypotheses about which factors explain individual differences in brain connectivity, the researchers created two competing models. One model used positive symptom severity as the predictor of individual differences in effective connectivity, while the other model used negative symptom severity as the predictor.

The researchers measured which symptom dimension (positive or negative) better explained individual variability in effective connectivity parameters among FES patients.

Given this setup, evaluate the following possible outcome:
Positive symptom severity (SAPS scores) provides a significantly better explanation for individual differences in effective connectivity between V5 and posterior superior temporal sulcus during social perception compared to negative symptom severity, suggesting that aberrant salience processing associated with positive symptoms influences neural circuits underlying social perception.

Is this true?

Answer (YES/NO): YES